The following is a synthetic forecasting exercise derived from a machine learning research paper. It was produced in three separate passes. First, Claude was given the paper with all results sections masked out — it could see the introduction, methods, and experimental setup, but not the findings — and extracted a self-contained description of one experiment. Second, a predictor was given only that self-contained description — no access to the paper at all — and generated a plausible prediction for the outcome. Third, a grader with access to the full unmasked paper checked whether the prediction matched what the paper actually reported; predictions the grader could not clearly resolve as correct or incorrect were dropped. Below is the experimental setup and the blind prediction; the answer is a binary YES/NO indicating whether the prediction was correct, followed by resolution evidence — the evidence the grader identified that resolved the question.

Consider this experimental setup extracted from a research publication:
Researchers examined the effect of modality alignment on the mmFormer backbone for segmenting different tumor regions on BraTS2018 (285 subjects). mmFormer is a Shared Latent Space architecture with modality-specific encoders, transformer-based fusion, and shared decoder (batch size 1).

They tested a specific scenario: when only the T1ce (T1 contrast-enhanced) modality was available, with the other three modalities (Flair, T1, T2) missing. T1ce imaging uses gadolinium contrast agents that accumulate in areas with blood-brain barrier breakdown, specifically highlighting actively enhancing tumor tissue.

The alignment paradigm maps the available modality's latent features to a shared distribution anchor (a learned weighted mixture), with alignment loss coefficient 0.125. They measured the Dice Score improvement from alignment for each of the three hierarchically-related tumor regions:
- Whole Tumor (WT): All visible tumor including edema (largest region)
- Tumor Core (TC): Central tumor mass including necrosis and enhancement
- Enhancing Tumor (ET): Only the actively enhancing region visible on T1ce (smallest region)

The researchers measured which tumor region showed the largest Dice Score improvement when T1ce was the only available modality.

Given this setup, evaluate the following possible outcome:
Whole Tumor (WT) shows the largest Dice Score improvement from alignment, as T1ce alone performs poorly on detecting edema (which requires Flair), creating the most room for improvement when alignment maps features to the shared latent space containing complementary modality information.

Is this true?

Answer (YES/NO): YES